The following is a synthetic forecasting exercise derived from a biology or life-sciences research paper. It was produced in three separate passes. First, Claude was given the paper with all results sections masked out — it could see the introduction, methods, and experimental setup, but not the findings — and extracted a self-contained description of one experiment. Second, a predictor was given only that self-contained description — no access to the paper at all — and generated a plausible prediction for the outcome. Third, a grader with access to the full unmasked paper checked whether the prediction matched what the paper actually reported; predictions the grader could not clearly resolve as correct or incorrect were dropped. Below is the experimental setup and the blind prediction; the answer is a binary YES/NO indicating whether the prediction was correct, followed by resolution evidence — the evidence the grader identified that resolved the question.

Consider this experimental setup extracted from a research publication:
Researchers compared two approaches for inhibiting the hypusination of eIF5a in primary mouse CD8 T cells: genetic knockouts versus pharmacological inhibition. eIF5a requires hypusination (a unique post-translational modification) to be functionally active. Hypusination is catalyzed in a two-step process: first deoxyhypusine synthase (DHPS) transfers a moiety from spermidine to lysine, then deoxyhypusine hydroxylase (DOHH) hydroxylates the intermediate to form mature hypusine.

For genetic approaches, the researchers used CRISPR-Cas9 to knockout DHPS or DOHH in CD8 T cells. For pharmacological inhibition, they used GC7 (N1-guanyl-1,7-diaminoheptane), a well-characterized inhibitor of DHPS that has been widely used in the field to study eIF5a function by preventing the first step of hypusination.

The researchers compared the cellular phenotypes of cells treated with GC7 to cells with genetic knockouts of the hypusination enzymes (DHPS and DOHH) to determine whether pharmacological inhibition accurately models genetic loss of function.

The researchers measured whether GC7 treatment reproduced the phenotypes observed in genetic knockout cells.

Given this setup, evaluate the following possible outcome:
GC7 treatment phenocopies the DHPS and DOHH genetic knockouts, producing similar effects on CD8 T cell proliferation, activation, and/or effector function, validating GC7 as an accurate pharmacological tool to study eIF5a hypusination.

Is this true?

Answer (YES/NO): NO